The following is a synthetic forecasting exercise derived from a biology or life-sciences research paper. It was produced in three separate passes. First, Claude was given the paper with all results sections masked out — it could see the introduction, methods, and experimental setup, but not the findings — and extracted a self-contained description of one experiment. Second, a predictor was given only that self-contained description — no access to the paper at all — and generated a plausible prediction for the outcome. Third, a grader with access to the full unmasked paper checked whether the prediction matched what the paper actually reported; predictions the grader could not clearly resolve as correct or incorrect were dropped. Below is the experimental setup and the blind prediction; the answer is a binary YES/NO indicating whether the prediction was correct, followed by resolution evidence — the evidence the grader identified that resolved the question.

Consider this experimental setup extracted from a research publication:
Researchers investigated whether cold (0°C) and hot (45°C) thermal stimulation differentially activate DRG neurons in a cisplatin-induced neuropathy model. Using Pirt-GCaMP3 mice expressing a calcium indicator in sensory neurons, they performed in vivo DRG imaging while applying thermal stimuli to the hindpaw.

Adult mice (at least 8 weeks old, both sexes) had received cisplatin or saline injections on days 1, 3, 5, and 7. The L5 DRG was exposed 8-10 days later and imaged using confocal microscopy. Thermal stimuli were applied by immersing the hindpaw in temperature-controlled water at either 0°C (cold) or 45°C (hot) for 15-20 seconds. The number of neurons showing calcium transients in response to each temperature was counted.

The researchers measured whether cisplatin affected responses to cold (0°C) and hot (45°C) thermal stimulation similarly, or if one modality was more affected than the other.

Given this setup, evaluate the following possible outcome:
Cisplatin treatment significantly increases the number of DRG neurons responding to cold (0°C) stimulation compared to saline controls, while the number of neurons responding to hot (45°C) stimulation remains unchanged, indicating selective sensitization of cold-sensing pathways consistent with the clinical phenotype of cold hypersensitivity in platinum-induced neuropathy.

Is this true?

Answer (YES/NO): NO